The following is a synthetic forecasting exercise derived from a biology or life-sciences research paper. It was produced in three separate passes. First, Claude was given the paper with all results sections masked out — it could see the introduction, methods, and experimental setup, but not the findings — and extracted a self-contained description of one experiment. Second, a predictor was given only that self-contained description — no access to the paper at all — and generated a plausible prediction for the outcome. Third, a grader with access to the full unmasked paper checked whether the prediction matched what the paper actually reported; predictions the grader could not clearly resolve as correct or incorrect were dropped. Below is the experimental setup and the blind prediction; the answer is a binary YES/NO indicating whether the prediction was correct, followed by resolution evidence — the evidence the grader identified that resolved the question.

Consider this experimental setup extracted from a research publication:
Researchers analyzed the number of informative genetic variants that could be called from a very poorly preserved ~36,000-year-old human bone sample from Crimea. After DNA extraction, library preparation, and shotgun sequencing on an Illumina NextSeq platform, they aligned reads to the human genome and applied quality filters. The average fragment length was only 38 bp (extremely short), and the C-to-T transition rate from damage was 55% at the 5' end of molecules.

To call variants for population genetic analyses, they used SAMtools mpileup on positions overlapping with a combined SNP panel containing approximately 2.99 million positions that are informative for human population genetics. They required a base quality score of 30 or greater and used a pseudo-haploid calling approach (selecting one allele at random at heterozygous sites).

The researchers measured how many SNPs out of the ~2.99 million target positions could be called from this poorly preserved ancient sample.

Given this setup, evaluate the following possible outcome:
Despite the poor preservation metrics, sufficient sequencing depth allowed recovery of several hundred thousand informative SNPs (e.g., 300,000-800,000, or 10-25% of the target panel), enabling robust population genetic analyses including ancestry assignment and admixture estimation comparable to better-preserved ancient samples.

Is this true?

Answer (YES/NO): NO